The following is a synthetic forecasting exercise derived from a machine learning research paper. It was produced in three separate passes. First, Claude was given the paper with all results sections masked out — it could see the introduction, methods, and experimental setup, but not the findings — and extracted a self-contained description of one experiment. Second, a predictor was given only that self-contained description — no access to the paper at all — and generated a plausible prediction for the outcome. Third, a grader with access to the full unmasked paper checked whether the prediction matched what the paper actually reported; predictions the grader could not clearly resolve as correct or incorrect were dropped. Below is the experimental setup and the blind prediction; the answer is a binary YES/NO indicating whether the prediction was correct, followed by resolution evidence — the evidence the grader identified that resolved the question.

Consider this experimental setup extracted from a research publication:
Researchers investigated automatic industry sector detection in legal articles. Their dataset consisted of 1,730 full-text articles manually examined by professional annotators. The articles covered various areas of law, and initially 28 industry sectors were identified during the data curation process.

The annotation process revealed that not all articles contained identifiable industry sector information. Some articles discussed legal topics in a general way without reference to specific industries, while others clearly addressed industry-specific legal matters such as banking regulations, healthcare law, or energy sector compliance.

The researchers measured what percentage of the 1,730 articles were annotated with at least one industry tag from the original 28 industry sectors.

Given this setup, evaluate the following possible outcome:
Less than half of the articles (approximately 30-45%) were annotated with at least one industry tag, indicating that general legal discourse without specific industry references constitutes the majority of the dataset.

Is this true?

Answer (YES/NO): NO